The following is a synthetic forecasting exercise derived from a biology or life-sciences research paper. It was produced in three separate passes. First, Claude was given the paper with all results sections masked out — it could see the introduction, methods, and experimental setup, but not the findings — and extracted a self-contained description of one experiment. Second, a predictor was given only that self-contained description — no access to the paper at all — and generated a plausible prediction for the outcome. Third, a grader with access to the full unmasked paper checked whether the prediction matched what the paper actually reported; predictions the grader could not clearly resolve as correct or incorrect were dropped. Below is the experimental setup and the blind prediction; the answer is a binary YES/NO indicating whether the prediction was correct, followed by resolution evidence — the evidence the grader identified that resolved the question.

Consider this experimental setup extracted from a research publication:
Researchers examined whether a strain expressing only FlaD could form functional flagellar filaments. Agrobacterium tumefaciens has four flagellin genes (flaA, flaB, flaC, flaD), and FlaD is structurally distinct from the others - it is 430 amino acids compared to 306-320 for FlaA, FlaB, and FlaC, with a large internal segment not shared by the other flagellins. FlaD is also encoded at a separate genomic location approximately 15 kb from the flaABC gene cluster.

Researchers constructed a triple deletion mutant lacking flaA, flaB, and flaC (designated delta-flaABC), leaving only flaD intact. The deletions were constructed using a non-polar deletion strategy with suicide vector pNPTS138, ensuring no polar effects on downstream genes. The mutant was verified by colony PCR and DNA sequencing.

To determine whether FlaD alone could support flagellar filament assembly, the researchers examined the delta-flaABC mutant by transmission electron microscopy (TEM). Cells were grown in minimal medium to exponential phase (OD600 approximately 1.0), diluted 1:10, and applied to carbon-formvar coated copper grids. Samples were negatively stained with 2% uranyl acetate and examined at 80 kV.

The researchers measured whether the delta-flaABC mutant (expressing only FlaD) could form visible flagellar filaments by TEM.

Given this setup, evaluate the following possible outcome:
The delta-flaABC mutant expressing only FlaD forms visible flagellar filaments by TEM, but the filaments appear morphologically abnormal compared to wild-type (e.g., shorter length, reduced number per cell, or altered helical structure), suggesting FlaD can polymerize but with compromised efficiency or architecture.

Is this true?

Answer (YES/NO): YES